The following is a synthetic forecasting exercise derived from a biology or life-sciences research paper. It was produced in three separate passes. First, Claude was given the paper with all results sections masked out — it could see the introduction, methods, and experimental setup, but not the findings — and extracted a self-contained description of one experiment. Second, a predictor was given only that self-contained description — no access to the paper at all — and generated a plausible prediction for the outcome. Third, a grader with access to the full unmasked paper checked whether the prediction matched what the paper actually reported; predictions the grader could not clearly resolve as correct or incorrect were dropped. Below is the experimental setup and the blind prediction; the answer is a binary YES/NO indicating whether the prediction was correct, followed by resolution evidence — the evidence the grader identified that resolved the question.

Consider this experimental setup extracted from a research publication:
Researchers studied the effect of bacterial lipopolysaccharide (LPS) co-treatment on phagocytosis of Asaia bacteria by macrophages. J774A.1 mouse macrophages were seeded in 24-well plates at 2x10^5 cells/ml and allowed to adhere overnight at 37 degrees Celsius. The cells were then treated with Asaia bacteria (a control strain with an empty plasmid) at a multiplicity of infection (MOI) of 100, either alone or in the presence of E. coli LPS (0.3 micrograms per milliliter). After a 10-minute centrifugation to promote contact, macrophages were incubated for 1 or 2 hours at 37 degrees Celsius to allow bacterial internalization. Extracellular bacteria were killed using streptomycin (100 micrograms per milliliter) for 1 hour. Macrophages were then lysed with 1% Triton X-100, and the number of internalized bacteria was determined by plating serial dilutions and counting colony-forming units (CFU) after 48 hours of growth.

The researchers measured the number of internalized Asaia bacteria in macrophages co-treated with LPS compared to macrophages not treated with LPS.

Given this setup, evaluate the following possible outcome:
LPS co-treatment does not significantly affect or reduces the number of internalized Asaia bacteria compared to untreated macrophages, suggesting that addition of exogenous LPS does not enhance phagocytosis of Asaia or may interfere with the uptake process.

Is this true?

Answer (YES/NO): NO